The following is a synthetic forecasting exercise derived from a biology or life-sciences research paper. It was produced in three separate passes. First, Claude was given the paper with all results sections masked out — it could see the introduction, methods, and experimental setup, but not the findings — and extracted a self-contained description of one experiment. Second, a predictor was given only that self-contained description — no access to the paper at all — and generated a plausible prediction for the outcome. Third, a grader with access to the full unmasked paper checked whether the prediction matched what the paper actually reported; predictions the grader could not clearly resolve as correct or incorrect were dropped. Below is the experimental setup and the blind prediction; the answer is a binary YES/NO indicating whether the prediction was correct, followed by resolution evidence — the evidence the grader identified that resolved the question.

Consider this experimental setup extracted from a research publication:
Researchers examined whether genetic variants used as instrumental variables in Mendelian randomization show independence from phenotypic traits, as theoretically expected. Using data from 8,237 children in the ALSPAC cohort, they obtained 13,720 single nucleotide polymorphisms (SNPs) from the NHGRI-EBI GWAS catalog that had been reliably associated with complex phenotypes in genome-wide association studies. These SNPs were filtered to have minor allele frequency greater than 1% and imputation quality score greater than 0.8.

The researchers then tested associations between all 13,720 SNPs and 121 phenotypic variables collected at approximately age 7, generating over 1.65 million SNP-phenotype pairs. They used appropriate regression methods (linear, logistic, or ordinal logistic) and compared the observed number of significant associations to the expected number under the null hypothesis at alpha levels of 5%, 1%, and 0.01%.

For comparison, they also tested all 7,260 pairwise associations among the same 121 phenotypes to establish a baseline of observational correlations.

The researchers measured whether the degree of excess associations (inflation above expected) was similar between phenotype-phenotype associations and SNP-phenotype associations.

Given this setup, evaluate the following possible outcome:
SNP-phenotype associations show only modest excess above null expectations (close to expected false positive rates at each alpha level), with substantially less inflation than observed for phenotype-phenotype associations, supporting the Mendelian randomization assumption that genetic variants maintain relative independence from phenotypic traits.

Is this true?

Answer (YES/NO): YES